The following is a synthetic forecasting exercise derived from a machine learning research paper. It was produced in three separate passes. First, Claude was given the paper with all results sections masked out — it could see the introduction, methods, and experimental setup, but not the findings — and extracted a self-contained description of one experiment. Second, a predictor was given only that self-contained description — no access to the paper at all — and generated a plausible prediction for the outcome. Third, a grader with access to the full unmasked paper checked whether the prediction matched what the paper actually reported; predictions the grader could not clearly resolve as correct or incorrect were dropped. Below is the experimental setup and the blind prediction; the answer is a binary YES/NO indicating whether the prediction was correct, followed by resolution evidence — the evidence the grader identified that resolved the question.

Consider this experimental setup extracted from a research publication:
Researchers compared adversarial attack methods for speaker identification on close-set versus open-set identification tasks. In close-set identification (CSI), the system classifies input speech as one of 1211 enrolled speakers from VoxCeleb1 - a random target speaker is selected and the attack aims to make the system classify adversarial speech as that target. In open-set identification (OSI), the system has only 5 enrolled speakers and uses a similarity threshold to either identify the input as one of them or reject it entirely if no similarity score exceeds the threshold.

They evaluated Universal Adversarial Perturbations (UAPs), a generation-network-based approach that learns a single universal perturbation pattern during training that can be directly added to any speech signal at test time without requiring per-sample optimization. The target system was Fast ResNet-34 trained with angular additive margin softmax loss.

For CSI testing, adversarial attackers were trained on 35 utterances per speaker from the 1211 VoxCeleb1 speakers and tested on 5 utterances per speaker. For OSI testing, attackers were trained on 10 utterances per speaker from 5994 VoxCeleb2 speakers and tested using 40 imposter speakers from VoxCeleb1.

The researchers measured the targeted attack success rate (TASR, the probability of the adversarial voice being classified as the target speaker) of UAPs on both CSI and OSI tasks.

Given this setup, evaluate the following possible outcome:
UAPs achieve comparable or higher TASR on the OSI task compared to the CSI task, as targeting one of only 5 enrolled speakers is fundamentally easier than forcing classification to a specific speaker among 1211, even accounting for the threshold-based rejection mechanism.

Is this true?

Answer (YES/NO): NO